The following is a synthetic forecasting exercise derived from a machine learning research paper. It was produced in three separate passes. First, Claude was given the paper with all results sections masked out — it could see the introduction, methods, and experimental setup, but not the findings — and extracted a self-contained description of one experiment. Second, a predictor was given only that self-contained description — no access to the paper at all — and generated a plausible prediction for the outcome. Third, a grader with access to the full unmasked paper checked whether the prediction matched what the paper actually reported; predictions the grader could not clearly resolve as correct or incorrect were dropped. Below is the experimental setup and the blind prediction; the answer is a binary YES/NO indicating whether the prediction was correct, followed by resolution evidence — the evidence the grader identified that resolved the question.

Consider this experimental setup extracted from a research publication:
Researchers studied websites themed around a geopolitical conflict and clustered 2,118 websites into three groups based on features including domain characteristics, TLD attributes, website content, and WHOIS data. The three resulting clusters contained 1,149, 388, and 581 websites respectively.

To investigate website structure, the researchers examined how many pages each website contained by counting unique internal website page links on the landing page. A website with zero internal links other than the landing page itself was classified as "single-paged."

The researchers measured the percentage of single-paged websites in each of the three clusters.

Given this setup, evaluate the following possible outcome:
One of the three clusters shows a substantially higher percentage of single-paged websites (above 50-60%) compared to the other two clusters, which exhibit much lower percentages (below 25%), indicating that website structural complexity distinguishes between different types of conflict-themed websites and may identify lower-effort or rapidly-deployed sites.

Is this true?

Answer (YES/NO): NO